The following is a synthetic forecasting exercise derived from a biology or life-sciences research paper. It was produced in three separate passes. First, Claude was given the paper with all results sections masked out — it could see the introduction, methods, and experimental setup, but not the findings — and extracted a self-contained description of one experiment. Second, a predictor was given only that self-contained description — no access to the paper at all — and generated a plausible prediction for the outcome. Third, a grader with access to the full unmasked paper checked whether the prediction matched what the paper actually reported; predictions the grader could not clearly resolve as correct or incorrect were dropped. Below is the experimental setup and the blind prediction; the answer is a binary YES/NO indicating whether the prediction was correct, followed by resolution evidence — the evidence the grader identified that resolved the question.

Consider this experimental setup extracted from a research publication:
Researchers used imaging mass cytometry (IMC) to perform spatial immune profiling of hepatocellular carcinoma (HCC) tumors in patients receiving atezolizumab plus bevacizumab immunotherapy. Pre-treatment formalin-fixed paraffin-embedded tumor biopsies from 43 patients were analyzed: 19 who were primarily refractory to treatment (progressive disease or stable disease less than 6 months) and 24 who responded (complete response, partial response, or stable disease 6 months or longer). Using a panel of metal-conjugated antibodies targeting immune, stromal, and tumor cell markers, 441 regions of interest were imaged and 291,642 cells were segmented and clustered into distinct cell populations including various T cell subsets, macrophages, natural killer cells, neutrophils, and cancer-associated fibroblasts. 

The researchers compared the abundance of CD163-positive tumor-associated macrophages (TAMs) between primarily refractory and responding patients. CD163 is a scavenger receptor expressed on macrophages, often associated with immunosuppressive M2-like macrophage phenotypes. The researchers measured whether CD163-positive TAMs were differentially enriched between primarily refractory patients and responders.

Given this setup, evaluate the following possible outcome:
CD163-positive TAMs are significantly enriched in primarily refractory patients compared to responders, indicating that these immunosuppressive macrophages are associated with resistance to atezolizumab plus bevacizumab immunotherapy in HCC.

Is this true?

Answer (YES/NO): YES